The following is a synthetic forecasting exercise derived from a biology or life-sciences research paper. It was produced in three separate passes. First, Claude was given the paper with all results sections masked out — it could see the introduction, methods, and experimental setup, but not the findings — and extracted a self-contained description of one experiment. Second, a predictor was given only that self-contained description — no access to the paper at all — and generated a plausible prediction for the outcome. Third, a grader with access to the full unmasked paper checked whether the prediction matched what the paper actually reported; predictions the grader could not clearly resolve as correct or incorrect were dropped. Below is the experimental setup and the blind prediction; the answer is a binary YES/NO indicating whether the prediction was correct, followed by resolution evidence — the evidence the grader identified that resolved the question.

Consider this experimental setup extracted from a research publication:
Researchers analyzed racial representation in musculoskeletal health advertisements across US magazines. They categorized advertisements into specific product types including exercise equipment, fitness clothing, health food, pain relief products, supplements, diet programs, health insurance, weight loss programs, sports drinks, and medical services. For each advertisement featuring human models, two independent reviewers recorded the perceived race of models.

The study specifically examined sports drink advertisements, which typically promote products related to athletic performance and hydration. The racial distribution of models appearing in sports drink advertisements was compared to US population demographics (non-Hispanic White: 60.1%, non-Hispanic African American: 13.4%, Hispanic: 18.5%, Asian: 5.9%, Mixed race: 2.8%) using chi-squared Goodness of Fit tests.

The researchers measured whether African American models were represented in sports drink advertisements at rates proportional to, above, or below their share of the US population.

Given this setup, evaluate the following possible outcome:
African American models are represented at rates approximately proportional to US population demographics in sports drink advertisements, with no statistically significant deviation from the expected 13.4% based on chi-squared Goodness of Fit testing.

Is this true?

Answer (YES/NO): NO